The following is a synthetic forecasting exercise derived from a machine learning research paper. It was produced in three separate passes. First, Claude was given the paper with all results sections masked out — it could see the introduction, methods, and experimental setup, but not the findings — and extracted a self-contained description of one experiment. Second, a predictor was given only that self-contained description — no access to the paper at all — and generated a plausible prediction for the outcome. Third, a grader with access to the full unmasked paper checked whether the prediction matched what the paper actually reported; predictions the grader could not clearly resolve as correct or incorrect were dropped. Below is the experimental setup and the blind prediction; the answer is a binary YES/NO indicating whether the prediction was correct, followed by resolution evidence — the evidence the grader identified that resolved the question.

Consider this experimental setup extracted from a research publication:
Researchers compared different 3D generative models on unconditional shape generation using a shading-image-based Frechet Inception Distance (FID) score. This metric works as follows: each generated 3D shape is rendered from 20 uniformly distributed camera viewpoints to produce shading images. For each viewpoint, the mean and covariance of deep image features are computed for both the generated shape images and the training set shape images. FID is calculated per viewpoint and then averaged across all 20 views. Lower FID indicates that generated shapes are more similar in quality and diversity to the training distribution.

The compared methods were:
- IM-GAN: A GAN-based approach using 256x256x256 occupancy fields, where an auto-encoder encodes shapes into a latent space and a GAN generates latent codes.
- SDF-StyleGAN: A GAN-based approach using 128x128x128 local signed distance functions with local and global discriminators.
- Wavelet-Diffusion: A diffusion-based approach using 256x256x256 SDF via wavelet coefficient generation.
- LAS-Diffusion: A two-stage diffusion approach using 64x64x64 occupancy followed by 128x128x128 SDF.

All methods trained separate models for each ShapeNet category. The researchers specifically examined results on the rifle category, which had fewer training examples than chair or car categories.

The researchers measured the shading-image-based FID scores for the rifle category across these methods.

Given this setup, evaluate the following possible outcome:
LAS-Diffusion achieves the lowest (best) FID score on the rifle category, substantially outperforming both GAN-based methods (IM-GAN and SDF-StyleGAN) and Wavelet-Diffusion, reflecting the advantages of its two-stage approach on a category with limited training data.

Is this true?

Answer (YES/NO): YES